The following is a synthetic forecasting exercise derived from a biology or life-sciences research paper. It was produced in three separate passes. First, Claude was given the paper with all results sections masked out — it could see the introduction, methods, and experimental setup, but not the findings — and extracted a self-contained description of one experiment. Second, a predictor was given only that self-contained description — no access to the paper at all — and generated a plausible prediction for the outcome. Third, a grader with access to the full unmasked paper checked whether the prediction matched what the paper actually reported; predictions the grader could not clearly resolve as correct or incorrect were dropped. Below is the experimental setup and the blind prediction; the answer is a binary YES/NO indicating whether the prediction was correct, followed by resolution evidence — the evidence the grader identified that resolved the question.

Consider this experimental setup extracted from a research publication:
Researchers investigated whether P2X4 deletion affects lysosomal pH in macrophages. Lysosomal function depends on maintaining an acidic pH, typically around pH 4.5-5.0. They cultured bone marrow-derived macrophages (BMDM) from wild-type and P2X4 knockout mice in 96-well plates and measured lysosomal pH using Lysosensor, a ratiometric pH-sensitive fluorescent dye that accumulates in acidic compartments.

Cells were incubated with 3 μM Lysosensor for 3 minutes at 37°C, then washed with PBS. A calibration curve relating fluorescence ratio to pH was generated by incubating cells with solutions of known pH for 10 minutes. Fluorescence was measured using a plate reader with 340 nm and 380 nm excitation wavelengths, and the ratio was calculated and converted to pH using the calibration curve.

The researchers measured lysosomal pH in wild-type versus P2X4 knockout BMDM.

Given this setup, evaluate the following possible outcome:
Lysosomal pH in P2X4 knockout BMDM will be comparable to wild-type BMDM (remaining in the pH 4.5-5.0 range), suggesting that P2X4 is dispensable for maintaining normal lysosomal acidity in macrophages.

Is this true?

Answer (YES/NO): YES